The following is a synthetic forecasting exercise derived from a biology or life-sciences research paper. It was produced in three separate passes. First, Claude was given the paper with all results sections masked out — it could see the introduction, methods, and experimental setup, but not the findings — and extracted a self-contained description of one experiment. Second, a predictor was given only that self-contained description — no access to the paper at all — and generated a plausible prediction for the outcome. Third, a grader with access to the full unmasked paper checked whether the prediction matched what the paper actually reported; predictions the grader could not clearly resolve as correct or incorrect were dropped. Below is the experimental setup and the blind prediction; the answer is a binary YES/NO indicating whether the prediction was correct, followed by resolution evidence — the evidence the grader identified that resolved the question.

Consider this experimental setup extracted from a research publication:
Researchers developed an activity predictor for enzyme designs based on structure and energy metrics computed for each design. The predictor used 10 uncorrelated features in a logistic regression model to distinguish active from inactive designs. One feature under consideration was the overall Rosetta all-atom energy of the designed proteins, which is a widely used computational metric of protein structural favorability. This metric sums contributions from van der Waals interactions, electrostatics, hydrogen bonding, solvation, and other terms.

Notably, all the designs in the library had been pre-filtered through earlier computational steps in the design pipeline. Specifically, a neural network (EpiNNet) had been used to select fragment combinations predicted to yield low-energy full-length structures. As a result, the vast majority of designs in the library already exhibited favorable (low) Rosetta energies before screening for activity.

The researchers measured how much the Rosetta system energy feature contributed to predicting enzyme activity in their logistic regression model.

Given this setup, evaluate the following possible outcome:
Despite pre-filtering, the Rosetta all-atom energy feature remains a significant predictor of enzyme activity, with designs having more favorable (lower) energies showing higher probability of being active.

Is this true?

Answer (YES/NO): NO